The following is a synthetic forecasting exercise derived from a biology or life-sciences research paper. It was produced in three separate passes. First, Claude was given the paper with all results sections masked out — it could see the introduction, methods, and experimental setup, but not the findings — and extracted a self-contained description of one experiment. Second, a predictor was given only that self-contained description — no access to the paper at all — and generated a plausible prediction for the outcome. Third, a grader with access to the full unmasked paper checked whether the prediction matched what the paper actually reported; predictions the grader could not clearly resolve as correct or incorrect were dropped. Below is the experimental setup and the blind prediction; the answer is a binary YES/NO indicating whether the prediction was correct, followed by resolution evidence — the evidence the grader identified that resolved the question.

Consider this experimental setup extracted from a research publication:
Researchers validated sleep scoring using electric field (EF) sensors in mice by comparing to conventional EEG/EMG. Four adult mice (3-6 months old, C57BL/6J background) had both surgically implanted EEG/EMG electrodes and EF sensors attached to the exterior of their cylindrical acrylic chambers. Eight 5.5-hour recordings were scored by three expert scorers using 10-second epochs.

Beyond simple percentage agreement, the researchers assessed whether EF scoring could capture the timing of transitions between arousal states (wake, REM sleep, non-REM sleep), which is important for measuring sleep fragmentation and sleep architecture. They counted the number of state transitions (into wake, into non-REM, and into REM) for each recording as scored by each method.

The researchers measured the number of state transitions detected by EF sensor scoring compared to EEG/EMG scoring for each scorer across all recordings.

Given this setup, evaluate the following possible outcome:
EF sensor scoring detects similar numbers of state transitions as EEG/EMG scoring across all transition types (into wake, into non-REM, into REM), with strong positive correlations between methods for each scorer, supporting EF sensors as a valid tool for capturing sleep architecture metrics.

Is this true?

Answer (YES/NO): NO